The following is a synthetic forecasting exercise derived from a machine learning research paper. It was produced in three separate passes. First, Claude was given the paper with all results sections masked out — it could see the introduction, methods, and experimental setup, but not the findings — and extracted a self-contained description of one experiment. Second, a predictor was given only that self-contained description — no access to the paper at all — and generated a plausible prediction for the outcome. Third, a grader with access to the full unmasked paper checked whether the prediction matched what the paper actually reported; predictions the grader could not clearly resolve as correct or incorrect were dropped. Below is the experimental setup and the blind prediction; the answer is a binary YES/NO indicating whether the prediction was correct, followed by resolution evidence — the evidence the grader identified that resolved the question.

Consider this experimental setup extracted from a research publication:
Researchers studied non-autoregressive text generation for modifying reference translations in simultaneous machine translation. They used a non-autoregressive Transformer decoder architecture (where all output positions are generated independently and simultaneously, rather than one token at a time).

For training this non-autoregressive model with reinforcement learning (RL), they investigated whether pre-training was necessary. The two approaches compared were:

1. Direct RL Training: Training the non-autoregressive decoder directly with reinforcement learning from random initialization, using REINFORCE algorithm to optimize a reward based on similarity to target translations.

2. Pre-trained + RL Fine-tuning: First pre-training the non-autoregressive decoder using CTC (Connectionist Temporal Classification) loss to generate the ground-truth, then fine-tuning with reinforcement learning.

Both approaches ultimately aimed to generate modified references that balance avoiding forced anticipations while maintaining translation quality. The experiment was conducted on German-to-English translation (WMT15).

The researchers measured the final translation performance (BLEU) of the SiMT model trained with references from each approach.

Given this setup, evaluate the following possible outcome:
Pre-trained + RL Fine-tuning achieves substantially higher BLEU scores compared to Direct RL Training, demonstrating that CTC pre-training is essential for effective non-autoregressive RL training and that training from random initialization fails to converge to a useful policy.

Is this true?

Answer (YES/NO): NO